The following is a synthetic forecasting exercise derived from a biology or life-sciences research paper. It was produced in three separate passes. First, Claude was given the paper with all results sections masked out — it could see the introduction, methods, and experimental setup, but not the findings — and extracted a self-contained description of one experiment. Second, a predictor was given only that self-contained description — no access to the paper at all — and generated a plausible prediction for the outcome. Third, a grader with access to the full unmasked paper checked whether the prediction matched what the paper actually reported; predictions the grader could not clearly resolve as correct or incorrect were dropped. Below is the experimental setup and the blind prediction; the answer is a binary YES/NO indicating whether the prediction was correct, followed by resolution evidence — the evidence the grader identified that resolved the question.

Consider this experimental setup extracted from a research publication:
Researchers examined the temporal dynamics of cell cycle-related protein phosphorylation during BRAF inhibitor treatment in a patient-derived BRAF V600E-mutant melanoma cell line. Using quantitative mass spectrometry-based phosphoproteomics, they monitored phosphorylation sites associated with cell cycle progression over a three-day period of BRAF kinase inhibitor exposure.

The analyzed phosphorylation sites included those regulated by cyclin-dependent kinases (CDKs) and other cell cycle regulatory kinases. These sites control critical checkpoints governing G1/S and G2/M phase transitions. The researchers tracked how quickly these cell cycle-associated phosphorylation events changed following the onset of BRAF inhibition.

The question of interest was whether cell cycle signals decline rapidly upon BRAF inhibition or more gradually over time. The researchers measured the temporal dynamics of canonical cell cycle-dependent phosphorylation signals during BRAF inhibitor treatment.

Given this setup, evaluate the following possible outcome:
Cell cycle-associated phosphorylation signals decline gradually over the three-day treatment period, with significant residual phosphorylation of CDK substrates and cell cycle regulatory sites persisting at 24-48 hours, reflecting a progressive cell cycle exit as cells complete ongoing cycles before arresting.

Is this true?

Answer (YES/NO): YES